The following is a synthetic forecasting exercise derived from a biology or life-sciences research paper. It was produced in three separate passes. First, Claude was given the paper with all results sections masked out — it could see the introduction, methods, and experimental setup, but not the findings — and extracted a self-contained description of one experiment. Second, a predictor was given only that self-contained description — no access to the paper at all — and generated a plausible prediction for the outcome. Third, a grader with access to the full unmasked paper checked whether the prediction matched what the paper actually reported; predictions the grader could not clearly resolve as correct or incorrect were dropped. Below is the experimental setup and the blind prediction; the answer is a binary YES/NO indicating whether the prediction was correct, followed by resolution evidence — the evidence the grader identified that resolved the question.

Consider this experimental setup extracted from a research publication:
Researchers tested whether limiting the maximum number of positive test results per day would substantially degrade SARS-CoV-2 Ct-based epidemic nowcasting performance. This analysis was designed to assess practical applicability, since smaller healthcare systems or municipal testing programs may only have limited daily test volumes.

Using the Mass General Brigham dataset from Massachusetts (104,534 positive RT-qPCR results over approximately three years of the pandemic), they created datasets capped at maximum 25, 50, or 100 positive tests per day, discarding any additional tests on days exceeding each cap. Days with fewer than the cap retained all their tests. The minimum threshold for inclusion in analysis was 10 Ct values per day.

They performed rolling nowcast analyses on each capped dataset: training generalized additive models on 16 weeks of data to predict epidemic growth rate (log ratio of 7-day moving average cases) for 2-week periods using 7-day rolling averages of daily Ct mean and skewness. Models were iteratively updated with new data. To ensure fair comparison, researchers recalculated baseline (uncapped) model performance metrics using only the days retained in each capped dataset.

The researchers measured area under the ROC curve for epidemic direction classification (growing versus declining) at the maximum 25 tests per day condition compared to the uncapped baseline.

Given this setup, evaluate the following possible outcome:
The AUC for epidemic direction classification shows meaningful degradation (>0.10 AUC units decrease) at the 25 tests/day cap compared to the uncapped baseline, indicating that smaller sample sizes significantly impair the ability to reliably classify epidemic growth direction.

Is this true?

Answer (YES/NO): NO